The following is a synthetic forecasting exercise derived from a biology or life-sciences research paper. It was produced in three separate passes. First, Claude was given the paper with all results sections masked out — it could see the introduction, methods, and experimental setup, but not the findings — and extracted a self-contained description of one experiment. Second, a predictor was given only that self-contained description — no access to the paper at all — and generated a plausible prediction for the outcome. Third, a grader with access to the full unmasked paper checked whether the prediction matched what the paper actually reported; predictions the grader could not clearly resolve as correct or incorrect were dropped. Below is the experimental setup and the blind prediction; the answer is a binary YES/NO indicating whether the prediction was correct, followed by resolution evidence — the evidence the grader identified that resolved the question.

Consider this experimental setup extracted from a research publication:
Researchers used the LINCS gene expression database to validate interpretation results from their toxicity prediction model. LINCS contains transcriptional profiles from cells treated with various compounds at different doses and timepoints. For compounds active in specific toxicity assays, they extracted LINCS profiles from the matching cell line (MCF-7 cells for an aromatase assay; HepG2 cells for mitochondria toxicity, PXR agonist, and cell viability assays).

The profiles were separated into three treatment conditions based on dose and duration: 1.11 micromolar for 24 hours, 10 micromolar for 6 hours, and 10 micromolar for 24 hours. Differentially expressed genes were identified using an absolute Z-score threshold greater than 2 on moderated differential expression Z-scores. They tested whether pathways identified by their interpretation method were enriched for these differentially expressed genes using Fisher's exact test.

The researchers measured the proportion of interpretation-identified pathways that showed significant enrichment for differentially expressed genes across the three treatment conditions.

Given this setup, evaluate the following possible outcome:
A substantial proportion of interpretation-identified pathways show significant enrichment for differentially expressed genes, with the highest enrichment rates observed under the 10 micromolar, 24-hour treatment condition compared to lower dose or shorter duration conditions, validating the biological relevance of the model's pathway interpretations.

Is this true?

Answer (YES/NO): NO